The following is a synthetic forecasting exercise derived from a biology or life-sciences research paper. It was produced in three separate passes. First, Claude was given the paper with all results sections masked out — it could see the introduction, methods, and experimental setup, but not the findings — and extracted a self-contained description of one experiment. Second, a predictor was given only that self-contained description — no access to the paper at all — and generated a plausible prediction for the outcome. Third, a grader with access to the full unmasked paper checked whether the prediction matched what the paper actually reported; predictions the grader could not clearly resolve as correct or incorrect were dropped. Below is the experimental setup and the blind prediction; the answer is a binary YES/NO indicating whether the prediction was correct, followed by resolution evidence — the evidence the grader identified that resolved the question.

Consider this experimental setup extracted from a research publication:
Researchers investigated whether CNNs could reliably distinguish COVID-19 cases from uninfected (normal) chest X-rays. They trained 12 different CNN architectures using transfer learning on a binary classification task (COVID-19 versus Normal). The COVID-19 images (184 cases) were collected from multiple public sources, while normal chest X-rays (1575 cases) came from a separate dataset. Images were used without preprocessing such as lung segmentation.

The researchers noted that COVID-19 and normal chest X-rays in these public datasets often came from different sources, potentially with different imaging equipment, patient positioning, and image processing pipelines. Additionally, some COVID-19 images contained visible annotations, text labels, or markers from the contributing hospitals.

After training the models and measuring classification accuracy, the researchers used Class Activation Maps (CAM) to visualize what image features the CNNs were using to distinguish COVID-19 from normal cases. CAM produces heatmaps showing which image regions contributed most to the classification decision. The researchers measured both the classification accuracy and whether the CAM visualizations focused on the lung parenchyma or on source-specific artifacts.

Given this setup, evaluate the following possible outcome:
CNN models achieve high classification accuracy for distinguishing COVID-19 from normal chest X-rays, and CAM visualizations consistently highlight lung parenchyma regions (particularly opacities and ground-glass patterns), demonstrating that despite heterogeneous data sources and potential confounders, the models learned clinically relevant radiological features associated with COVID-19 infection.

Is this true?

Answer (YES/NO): NO